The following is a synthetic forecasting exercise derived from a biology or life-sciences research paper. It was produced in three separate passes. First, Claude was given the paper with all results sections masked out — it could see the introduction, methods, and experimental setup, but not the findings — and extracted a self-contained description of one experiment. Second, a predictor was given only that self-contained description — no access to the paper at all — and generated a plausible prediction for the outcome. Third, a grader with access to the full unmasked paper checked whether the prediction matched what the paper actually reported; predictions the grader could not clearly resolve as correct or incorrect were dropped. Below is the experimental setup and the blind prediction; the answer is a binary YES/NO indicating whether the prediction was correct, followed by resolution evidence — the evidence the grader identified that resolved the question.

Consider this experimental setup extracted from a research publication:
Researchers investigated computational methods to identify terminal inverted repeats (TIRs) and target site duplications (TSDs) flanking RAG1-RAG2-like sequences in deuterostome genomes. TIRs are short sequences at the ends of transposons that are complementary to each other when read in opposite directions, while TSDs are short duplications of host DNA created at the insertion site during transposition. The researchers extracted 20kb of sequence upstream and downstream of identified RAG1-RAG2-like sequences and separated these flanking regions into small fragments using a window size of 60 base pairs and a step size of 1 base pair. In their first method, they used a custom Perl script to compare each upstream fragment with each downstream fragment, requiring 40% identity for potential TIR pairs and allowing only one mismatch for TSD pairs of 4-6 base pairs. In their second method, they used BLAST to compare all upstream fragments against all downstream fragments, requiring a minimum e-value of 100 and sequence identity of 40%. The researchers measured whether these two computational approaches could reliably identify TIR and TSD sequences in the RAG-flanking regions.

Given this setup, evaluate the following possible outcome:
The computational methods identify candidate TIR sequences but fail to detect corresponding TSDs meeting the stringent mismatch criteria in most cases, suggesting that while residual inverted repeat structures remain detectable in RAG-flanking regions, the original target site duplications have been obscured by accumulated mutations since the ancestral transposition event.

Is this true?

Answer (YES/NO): NO